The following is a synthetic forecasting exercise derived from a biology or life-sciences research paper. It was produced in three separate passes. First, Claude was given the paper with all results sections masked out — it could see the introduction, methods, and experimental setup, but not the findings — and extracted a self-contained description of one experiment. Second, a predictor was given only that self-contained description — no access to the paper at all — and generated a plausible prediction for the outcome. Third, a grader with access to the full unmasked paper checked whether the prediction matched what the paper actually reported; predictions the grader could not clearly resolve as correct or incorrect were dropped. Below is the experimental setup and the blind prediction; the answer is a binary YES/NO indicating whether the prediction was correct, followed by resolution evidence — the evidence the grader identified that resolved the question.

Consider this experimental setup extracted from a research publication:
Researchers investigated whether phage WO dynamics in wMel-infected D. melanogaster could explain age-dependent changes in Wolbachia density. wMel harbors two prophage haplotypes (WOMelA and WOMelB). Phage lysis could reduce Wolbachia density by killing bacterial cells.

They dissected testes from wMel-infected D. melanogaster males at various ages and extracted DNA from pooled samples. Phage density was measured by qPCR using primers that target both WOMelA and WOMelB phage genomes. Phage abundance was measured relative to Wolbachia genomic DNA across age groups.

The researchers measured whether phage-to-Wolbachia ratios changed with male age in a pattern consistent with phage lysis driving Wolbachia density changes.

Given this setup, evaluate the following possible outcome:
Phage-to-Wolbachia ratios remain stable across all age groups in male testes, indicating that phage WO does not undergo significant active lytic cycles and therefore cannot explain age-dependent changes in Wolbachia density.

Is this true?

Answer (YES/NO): YES